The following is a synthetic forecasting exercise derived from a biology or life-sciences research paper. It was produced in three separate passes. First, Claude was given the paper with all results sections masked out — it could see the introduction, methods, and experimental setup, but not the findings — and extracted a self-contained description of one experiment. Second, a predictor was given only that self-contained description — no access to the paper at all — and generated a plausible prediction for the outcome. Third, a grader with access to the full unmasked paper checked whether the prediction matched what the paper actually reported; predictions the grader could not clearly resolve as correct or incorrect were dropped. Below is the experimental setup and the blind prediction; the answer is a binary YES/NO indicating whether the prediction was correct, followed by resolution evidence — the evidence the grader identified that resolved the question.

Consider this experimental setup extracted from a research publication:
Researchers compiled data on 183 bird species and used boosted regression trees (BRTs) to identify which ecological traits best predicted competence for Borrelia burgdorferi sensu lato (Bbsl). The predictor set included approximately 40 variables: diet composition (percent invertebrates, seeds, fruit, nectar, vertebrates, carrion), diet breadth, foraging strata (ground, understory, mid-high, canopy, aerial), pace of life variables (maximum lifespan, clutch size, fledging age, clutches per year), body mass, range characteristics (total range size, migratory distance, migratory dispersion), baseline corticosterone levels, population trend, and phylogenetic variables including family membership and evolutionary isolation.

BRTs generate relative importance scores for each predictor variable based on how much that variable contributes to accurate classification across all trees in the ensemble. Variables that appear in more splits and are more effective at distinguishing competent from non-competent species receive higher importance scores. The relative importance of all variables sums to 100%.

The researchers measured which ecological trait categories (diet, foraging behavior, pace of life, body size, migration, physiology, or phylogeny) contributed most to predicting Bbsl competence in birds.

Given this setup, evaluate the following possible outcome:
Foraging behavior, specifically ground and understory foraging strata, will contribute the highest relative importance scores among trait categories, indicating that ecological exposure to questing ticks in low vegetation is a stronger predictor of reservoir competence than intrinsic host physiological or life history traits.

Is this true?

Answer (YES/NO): NO